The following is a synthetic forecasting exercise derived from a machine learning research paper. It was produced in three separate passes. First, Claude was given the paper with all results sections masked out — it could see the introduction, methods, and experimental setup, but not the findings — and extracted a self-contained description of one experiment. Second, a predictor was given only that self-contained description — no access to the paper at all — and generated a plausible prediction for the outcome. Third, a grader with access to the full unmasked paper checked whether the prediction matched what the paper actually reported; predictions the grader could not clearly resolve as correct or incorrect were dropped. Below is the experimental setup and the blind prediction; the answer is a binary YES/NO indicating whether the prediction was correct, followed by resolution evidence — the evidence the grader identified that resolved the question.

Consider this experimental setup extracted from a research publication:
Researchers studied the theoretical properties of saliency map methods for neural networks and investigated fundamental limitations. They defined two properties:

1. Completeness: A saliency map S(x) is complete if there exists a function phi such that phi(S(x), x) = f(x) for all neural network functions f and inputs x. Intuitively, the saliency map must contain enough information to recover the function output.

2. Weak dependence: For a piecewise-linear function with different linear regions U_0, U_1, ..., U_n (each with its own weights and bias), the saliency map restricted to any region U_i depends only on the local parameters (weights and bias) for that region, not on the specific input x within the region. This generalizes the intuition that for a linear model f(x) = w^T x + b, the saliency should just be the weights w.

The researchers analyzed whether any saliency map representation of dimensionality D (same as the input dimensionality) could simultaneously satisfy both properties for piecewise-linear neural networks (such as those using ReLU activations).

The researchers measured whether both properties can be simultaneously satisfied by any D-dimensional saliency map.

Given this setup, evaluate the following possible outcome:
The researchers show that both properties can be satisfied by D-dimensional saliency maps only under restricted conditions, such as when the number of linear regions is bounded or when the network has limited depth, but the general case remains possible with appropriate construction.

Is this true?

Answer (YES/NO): NO